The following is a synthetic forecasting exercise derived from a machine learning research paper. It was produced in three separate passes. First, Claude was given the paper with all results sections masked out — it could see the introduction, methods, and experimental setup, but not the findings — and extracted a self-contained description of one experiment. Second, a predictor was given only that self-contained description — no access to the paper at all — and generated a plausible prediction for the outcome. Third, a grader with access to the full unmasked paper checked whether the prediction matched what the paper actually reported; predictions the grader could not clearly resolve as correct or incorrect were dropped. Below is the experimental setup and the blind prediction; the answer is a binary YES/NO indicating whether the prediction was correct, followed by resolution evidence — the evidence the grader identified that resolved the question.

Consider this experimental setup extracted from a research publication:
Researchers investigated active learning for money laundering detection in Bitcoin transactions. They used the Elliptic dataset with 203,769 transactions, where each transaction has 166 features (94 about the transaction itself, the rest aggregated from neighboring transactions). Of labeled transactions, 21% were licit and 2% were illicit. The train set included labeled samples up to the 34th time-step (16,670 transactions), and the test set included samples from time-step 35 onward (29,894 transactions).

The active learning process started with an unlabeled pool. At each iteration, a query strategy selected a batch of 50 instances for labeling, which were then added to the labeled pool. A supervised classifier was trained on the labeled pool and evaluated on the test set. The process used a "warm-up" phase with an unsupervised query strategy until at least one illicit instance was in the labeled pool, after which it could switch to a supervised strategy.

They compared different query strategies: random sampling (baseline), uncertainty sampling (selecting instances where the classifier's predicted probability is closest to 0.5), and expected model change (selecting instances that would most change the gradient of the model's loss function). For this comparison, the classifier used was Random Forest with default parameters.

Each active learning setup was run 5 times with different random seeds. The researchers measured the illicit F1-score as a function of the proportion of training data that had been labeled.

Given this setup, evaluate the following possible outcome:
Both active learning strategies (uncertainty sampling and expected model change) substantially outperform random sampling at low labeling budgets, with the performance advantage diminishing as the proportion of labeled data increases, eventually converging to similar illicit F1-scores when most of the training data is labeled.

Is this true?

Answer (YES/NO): NO